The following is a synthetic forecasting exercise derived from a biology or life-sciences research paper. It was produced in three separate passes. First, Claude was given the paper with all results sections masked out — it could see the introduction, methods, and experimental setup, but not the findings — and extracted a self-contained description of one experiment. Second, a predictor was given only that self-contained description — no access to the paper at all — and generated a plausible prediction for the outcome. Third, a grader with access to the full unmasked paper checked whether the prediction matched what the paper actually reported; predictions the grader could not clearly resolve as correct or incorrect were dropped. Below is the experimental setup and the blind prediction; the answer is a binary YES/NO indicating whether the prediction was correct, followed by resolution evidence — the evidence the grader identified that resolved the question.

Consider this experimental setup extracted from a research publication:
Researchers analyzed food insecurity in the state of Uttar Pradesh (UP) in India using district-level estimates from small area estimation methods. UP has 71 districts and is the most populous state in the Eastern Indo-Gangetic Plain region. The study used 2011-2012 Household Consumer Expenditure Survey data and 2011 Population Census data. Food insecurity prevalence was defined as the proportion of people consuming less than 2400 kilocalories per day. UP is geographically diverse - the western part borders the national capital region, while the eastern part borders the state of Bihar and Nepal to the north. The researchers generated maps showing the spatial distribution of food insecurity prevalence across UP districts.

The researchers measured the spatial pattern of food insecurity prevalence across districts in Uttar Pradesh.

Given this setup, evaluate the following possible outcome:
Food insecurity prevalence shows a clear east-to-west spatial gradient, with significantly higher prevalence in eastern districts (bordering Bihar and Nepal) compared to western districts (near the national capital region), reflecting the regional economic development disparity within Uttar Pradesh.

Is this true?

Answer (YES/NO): YES